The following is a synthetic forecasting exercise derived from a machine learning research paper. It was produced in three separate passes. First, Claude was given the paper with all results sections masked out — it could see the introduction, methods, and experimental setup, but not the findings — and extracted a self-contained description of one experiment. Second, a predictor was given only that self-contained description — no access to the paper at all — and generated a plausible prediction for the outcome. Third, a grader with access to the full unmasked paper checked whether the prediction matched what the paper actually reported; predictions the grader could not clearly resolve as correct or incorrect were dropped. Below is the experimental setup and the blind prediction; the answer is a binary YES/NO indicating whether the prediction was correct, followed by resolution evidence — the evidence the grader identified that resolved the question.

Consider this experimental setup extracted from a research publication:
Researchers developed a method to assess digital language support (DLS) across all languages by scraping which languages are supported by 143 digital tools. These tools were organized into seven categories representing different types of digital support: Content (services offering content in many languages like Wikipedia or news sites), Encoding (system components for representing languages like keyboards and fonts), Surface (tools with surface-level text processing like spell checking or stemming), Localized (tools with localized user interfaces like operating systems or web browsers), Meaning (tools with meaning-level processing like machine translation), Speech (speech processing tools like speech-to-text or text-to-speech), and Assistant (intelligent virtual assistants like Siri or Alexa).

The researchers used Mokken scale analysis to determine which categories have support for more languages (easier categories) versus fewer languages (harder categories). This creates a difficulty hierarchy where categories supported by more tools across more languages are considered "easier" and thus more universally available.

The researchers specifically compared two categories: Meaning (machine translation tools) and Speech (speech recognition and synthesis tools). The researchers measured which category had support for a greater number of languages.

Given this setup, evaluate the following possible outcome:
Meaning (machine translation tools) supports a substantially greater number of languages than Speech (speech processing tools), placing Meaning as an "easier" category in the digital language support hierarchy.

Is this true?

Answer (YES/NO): YES